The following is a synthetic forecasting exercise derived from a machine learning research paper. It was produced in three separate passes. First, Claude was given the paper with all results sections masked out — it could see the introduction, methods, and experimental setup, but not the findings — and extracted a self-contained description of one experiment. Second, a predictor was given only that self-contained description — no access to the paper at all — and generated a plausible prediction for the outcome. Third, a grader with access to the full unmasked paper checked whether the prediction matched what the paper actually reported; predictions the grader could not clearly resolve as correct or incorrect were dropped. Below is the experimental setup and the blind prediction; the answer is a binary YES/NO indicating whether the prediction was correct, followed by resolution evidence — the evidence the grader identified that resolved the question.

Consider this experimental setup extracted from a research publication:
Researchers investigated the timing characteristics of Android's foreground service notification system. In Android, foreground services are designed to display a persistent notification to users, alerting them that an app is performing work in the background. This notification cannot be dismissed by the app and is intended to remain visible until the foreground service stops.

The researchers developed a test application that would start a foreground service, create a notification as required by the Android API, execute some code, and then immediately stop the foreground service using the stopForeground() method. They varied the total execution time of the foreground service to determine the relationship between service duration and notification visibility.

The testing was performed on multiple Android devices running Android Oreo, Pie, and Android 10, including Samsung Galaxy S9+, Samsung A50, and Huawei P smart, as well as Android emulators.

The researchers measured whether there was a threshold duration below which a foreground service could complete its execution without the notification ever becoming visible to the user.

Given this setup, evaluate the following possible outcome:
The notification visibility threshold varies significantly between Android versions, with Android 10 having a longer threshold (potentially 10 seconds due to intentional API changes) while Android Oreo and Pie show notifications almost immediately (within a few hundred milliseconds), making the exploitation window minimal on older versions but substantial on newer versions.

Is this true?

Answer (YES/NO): NO